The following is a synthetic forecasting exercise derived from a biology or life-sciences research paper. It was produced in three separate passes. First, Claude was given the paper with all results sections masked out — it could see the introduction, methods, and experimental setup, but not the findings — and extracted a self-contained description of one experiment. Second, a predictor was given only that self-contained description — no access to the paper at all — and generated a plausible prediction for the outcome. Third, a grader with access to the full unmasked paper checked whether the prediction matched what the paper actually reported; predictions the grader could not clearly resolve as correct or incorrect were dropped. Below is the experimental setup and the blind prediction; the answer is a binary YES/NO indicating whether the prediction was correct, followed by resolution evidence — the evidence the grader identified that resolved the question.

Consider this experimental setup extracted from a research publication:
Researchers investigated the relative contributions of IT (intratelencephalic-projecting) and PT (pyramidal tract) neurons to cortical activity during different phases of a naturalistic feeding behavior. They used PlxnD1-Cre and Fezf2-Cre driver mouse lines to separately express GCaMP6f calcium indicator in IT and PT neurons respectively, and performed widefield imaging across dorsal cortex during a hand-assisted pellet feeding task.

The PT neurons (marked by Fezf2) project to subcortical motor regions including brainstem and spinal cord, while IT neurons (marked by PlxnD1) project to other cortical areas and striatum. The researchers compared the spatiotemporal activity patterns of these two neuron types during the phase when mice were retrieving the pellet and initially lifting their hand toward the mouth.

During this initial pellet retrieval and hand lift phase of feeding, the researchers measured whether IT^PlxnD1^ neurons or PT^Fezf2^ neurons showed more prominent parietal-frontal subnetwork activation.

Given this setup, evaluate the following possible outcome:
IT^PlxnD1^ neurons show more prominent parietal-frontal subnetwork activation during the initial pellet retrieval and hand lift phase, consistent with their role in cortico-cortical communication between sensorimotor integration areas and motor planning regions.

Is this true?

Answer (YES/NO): NO